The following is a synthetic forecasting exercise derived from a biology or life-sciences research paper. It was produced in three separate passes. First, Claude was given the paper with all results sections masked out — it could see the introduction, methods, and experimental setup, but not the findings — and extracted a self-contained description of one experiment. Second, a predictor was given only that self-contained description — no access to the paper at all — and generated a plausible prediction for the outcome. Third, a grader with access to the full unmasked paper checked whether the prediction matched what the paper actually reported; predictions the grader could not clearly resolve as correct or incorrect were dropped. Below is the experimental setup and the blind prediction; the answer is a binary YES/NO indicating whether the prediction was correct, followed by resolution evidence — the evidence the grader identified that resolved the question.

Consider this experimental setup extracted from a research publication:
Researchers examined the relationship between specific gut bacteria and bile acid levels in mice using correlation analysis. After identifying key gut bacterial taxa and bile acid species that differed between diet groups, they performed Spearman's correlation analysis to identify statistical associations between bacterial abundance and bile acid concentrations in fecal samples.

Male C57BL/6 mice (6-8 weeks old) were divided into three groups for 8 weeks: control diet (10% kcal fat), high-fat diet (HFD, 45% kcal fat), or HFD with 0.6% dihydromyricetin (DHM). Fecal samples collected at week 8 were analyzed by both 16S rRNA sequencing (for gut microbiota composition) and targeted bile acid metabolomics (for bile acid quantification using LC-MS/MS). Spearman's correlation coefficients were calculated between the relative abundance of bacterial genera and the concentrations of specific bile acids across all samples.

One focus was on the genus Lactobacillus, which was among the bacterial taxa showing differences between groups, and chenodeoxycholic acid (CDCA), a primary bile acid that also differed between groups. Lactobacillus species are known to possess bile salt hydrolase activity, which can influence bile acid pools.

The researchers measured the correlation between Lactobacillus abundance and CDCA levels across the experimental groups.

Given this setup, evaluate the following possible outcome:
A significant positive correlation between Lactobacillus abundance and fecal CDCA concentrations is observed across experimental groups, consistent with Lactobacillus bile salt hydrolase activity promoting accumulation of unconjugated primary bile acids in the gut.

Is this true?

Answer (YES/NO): YES